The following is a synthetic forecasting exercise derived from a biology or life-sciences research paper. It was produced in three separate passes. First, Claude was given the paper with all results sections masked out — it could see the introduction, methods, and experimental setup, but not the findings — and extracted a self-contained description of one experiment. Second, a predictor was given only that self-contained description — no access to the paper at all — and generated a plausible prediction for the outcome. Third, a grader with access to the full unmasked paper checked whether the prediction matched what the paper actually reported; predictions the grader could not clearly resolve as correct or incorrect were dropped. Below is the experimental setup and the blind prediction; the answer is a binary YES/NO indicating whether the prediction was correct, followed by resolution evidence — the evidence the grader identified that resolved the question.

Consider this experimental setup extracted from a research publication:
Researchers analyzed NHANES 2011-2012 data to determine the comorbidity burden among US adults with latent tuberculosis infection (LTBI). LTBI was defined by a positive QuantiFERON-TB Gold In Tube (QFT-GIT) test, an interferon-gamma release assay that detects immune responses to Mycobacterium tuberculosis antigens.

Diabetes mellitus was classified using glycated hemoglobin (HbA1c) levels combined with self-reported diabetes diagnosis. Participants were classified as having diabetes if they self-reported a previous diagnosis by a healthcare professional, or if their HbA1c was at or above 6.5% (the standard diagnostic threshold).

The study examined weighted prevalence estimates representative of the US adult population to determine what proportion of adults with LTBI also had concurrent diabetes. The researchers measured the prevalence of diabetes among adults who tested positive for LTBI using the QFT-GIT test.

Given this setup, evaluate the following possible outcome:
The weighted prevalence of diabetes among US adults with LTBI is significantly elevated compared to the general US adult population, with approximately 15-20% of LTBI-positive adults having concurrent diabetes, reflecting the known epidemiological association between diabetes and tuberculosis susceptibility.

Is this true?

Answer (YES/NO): NO